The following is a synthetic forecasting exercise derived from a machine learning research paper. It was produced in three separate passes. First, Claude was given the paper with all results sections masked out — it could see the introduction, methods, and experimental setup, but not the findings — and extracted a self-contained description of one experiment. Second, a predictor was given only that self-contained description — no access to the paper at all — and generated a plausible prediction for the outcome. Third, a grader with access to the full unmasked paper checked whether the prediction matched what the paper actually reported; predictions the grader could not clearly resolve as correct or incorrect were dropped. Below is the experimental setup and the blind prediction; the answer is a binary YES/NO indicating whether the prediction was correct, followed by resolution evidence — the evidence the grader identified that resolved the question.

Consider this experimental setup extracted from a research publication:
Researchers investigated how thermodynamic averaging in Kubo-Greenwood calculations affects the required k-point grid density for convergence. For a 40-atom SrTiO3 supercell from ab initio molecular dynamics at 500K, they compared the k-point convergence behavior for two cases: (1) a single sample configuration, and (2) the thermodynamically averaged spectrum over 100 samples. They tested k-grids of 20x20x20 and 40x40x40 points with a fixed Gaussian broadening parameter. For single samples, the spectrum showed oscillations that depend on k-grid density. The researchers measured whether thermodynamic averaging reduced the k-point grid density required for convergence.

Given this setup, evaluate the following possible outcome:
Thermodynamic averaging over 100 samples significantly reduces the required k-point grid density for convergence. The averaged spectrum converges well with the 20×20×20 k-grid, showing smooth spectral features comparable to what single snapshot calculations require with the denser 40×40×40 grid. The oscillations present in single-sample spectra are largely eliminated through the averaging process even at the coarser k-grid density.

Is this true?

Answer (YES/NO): YES